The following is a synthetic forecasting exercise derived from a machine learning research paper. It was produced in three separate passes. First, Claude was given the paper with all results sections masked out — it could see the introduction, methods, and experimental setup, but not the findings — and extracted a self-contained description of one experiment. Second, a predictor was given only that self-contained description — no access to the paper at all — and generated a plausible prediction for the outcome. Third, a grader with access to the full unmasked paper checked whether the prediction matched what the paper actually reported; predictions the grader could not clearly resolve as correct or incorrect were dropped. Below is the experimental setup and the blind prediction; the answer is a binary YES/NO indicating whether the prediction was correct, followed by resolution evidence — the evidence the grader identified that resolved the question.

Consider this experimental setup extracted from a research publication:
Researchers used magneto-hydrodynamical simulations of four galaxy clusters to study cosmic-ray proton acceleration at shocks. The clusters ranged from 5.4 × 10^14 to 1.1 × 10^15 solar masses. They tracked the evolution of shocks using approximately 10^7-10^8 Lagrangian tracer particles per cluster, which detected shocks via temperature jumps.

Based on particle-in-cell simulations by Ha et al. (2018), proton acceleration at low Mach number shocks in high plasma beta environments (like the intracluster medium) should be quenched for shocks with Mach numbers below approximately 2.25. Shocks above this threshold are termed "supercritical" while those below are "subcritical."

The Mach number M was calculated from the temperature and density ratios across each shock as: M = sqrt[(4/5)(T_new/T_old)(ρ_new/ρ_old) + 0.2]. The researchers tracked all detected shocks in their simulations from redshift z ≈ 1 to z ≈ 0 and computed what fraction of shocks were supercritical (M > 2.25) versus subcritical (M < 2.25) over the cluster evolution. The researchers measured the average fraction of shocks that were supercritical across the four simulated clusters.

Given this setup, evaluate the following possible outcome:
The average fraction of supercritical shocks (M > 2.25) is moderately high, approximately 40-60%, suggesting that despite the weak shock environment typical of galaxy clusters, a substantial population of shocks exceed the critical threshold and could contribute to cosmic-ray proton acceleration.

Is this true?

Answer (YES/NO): NO